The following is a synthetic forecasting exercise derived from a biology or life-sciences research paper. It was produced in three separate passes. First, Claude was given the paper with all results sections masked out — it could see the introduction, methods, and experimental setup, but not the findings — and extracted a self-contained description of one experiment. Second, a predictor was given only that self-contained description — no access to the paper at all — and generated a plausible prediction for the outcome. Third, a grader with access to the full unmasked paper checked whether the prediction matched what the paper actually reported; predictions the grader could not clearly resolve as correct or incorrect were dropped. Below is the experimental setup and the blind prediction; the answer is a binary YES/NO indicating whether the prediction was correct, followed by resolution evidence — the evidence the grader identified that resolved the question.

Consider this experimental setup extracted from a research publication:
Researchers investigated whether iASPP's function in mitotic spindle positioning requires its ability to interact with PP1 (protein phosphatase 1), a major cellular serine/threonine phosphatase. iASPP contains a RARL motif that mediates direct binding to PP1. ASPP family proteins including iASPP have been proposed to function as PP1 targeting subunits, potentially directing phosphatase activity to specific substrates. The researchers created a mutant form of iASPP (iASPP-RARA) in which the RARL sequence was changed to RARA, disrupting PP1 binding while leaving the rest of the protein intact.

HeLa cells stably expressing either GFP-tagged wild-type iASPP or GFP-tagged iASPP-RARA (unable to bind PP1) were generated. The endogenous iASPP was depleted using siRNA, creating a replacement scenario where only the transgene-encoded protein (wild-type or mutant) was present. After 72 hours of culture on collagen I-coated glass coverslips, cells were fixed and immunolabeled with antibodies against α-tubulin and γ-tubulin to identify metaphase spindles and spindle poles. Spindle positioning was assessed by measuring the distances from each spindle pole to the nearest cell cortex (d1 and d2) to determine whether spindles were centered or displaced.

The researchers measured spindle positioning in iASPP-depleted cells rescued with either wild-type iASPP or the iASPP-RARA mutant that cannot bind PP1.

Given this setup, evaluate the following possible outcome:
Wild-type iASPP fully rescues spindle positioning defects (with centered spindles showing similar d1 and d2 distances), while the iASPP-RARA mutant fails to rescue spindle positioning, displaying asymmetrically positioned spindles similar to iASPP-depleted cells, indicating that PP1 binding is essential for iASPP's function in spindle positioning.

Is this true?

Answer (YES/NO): NO